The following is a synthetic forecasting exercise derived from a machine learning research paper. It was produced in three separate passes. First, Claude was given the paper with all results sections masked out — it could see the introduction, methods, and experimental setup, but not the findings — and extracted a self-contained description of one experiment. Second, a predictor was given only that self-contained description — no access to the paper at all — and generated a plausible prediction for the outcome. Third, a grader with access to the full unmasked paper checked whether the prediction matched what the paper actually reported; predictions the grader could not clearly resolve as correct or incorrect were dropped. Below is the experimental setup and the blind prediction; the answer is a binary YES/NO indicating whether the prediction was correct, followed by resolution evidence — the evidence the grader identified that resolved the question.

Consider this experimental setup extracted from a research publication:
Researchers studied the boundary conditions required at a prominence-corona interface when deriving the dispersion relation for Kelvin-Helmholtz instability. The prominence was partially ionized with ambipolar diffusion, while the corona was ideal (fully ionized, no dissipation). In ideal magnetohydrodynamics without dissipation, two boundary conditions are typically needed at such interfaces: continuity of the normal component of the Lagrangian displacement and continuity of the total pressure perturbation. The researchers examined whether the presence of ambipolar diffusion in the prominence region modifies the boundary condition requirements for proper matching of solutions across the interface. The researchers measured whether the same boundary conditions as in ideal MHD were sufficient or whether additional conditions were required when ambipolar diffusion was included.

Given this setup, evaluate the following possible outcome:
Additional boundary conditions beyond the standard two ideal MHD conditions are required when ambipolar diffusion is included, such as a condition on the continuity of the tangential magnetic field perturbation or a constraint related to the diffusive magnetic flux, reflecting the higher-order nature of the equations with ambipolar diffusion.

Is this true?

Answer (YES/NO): NO